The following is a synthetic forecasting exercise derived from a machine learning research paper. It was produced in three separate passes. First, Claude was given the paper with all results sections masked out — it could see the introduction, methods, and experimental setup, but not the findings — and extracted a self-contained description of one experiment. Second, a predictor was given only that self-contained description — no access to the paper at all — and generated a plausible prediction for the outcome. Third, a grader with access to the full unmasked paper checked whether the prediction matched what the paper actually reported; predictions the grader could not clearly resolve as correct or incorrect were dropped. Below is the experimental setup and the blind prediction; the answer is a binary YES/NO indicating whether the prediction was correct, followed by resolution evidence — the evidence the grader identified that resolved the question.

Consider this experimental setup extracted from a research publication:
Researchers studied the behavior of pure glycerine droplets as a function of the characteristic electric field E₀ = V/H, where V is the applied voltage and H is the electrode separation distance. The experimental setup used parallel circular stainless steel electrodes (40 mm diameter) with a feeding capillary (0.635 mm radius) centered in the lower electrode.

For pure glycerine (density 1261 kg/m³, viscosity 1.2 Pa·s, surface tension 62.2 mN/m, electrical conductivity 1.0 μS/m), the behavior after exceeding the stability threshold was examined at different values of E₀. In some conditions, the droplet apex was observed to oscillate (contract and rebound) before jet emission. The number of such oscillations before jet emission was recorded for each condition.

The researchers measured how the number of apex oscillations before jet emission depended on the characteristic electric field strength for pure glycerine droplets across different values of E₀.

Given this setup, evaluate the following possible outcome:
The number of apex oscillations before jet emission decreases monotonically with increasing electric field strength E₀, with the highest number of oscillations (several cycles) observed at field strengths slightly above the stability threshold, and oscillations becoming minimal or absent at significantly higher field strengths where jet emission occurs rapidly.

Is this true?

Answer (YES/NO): YES